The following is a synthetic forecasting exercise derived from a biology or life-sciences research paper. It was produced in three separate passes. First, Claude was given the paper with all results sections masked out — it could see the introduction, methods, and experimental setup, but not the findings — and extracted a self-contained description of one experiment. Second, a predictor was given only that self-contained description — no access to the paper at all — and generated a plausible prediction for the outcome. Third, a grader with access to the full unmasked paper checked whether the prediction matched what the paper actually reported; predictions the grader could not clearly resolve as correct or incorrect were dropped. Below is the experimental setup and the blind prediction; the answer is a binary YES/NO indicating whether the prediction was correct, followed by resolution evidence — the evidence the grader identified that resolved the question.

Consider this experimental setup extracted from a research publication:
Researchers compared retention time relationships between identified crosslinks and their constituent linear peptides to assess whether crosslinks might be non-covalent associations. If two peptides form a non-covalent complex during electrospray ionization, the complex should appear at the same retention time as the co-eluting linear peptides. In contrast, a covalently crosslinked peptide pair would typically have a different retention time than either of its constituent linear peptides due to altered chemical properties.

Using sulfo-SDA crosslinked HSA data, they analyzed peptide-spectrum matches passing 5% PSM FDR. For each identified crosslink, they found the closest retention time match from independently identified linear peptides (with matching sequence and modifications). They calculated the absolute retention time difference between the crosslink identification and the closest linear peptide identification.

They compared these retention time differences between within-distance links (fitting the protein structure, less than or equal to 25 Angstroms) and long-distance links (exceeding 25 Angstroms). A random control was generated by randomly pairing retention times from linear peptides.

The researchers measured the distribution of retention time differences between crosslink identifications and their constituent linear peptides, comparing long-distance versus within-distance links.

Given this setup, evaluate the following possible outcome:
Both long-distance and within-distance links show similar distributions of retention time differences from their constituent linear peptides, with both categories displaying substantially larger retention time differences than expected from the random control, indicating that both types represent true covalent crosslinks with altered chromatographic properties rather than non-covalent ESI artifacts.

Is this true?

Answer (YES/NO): NO